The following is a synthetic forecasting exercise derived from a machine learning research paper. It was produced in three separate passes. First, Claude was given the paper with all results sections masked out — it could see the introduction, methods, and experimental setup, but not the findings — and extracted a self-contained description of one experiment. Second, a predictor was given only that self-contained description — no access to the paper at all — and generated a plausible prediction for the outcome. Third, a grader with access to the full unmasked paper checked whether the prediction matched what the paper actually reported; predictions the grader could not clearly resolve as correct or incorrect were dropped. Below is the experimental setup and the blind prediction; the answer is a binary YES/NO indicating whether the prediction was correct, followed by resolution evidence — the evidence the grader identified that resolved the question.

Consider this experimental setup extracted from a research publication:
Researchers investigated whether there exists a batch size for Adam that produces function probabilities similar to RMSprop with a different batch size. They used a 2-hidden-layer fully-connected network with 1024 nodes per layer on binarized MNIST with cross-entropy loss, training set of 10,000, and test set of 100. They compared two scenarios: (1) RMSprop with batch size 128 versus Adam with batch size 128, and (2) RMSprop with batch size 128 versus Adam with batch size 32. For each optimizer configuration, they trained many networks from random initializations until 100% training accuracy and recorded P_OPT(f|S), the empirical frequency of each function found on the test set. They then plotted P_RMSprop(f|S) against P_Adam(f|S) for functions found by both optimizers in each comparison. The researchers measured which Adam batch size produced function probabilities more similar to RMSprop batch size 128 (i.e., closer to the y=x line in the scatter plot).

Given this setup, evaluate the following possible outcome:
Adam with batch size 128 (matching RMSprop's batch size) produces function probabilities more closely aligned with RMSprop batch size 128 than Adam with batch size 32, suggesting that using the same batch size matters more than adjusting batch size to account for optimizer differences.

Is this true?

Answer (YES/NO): NO